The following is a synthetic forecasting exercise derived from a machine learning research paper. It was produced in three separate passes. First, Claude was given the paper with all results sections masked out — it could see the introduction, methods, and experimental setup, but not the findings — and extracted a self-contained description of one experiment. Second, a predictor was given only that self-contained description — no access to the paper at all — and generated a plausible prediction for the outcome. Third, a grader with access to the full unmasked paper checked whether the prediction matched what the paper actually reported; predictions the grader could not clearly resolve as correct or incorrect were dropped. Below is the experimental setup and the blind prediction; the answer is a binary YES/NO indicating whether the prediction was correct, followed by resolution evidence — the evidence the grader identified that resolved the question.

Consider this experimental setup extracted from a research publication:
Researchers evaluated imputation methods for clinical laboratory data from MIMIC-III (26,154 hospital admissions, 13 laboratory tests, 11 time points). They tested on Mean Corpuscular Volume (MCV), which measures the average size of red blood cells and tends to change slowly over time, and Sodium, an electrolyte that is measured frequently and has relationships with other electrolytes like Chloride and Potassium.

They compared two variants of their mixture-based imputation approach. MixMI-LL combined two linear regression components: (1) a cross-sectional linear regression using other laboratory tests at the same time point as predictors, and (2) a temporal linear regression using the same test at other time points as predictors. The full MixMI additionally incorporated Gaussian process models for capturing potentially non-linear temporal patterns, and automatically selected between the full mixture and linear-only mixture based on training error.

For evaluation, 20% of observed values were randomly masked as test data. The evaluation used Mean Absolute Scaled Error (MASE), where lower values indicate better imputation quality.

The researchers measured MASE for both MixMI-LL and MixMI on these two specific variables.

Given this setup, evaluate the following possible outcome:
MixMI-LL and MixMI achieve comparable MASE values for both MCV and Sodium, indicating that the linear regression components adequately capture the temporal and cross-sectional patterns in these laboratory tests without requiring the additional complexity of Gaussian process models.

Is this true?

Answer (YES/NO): YES